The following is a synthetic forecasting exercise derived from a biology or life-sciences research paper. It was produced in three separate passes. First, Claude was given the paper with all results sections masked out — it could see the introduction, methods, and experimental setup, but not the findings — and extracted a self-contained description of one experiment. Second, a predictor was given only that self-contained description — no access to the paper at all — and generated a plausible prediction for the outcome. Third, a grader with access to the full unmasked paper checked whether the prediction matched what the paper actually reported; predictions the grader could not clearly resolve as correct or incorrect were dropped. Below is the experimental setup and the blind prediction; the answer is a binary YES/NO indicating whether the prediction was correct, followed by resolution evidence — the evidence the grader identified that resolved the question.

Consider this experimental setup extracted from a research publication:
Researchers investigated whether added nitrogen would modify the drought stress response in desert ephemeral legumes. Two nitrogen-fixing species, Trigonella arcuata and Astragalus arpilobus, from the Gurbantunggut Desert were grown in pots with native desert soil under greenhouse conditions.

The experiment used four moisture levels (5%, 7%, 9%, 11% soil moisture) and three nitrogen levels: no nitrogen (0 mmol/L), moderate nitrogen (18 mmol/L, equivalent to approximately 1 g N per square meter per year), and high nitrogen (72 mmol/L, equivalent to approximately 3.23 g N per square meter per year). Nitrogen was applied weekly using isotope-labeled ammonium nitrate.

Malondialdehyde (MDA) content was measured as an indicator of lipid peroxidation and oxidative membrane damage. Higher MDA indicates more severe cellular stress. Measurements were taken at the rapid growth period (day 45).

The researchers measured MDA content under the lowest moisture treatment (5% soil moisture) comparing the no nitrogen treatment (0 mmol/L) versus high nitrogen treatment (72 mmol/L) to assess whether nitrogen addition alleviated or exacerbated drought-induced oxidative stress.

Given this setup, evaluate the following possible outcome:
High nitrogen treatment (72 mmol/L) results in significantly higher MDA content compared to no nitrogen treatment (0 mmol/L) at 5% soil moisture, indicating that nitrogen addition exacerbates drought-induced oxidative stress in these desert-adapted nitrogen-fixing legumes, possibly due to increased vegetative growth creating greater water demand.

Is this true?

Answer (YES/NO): NO